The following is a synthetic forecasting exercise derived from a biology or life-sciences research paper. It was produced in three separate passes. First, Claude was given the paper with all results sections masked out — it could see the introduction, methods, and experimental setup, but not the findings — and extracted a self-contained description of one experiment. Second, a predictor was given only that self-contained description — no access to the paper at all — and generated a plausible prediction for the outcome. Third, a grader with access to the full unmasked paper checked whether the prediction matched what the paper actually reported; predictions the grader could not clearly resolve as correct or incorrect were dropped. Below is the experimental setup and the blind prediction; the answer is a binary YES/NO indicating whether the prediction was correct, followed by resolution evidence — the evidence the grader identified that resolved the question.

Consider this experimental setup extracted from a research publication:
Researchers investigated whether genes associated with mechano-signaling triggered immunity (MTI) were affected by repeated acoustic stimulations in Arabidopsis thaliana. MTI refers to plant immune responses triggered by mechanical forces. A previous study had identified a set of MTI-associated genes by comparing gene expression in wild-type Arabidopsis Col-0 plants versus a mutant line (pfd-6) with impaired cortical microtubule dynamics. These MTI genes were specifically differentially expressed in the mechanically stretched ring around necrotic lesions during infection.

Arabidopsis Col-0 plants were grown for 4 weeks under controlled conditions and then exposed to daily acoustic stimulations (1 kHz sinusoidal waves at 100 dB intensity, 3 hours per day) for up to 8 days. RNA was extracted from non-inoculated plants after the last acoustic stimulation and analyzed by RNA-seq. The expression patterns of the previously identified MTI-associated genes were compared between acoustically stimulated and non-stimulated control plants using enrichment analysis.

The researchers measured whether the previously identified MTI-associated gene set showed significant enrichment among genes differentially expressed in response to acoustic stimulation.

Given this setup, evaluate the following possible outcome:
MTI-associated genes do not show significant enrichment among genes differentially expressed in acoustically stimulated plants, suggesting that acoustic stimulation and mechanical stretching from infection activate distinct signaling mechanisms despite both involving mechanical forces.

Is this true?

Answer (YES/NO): NO